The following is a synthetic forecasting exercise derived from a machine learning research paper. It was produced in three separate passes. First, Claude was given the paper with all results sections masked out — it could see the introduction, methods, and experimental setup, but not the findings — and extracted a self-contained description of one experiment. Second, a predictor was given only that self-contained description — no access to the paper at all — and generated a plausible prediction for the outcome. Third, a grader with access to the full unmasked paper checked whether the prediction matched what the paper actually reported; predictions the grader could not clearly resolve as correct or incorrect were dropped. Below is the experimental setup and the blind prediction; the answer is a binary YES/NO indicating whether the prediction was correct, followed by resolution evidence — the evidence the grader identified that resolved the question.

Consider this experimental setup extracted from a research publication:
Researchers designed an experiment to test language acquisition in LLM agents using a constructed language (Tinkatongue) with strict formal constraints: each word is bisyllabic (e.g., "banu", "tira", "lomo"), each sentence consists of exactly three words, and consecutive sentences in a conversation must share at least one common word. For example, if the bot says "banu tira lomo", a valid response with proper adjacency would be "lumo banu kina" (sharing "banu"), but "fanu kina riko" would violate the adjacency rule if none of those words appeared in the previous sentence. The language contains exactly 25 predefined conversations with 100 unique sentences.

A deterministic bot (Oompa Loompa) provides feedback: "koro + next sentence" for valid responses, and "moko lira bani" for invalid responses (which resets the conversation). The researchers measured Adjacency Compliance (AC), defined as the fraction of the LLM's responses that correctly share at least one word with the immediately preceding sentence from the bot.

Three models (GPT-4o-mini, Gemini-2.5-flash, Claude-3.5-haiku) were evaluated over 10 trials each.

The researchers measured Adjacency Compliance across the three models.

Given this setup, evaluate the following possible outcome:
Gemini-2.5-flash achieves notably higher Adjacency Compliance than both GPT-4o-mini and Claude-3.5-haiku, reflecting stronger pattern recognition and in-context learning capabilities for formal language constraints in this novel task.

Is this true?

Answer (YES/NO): NO